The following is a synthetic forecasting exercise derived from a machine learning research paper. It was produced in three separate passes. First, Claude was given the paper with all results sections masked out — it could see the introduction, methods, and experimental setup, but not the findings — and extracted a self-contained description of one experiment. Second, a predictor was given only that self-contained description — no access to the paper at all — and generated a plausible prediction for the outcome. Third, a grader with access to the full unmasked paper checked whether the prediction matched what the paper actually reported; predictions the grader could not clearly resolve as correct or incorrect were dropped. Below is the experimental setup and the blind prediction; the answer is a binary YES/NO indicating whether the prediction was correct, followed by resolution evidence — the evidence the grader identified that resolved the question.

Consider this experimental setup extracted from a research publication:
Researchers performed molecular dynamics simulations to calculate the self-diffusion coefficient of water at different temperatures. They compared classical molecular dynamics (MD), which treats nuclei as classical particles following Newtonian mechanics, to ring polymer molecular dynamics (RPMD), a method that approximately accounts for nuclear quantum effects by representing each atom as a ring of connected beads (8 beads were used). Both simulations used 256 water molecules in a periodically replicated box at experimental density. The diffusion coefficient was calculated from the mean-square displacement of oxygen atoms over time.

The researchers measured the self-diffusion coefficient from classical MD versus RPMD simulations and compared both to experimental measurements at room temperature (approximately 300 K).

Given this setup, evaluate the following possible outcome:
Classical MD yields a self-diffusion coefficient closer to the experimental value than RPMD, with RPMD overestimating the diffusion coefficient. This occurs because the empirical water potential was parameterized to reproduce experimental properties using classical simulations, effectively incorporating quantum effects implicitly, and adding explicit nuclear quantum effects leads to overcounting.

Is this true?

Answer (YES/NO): NO